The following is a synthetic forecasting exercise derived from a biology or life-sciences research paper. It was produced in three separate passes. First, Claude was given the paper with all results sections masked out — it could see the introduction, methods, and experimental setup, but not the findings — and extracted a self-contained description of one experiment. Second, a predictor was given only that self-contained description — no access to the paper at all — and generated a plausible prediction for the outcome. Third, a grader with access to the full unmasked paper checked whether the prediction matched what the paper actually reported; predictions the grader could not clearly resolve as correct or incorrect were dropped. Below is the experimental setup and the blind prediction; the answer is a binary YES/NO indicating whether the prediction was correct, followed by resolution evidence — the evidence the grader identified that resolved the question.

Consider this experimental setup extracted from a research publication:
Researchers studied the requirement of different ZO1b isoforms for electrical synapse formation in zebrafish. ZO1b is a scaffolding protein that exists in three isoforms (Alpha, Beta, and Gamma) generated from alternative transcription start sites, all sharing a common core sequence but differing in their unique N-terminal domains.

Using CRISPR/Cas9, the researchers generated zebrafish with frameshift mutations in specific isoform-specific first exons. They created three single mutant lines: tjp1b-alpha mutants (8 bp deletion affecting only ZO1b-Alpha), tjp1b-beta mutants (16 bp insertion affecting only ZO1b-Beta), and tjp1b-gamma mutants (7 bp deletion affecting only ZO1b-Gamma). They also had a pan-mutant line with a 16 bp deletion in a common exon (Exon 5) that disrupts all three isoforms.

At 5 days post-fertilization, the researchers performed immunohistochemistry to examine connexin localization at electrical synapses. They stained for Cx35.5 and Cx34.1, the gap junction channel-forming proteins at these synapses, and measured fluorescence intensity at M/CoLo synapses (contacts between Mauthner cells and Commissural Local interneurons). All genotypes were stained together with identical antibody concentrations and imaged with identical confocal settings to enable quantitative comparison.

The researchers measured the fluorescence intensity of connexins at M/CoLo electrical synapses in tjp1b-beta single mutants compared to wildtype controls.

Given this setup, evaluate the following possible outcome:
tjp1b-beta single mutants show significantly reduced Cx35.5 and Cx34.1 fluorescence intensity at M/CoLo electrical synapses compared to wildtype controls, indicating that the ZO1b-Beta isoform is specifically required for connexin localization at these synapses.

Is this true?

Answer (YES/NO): YES